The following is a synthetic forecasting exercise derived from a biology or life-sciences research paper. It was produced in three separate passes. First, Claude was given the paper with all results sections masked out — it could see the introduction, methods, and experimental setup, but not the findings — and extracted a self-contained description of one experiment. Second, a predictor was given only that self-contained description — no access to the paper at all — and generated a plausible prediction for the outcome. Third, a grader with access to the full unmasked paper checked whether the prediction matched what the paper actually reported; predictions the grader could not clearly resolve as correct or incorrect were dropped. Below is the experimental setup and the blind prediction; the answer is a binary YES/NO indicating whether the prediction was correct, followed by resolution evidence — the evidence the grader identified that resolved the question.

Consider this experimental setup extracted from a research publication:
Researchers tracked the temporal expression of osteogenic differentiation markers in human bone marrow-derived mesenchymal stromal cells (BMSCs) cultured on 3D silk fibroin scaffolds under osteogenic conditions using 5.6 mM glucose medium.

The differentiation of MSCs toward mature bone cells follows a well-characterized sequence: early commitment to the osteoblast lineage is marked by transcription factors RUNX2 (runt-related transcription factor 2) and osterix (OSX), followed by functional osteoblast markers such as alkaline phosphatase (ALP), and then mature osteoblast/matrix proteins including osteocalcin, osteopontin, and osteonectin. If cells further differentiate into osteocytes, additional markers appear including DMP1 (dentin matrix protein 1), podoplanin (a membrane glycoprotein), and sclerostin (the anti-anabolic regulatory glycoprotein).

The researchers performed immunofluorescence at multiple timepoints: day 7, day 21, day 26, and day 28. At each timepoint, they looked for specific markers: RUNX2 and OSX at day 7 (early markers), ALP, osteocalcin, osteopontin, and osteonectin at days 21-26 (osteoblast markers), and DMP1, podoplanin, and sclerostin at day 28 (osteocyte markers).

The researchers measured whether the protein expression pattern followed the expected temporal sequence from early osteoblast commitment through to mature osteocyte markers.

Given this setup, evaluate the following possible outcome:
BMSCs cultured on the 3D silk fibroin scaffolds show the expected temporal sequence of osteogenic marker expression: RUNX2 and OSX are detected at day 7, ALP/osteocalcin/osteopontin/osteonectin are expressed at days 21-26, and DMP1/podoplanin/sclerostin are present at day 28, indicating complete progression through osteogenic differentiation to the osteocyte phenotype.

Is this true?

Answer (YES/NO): YES